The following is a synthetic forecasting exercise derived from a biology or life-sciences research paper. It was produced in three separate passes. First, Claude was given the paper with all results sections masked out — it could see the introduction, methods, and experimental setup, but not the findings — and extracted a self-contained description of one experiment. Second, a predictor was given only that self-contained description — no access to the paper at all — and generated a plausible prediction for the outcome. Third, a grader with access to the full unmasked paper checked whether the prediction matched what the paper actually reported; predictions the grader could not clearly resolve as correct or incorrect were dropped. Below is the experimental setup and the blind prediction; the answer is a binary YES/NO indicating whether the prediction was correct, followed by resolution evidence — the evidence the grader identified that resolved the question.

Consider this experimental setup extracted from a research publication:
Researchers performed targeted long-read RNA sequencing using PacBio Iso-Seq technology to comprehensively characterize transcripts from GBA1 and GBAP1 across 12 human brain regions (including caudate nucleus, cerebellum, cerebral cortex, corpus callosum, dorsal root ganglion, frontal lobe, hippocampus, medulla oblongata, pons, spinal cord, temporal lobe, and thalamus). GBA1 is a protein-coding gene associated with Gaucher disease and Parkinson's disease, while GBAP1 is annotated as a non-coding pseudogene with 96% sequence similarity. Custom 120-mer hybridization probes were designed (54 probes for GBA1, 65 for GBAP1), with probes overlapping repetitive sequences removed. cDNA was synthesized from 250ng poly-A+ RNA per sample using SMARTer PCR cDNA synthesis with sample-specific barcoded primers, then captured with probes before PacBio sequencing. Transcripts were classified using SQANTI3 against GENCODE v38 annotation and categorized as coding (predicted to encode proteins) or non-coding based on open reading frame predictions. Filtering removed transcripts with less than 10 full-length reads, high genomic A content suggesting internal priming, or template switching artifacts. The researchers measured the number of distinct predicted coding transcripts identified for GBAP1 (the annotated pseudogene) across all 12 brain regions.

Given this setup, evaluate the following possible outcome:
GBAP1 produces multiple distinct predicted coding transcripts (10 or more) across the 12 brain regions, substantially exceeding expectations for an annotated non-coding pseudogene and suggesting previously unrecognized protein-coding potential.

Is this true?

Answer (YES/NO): NO